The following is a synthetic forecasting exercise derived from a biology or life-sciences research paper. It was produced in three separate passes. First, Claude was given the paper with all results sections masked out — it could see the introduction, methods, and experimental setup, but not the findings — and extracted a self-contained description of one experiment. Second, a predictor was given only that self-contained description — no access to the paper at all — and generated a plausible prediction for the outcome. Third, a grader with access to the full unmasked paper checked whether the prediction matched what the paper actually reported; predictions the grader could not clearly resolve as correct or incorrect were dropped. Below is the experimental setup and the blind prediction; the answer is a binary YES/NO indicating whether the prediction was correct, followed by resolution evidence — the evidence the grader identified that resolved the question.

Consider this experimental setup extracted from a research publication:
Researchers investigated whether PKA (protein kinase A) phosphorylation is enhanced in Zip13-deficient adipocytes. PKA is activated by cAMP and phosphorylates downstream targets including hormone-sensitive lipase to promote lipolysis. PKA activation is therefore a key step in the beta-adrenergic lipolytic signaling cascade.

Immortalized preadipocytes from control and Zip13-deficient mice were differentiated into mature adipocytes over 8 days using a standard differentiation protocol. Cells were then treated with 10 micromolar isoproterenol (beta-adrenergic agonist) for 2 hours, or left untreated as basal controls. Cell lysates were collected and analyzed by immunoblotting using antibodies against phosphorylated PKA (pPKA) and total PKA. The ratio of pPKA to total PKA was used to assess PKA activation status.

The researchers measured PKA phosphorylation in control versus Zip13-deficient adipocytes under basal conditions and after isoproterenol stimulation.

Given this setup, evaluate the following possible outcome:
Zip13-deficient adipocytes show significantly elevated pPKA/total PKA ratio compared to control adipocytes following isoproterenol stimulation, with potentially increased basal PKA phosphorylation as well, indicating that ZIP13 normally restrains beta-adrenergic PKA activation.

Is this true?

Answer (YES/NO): YES